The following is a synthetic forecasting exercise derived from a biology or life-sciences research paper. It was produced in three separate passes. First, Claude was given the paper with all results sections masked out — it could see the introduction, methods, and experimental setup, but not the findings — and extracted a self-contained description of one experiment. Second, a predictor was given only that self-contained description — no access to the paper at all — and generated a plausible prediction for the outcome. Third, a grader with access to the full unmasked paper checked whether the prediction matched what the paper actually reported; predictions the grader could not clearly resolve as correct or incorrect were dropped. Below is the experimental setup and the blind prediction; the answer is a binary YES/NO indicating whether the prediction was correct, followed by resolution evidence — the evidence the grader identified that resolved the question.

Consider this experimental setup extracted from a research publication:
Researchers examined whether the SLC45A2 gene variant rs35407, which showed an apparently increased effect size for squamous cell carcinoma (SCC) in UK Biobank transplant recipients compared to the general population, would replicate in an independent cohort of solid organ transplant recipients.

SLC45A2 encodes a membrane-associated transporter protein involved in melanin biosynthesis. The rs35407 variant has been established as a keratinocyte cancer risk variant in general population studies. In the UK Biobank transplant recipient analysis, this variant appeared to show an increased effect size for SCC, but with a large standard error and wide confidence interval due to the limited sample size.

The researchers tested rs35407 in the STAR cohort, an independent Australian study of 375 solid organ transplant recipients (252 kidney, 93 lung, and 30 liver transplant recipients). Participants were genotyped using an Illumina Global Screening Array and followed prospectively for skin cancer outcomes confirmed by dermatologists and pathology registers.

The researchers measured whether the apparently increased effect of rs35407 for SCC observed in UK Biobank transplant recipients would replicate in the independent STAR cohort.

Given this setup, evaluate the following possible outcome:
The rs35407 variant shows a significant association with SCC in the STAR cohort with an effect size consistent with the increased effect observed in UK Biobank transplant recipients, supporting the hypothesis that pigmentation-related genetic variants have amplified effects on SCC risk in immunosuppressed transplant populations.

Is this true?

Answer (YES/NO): NO